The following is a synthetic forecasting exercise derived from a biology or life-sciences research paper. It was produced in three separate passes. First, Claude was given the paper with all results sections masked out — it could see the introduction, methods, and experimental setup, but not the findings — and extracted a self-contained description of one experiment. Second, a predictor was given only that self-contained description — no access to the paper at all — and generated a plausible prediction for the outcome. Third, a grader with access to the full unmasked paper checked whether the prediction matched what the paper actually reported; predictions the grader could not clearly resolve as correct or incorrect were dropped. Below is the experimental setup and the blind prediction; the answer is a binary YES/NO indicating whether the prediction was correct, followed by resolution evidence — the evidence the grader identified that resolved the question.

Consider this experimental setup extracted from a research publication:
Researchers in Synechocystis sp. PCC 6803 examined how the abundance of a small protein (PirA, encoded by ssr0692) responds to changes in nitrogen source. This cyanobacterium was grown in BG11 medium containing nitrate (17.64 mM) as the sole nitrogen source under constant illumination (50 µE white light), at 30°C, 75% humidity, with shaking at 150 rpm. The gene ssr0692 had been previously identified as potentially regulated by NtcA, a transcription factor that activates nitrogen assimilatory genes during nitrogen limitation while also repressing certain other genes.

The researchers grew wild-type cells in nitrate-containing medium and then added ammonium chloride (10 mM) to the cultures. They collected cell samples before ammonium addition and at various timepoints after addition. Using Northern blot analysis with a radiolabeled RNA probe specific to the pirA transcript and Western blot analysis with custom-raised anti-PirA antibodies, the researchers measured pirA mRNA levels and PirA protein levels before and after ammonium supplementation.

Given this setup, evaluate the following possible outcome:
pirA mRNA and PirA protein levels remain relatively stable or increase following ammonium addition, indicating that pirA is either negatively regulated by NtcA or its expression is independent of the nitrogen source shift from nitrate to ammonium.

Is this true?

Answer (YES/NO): YES